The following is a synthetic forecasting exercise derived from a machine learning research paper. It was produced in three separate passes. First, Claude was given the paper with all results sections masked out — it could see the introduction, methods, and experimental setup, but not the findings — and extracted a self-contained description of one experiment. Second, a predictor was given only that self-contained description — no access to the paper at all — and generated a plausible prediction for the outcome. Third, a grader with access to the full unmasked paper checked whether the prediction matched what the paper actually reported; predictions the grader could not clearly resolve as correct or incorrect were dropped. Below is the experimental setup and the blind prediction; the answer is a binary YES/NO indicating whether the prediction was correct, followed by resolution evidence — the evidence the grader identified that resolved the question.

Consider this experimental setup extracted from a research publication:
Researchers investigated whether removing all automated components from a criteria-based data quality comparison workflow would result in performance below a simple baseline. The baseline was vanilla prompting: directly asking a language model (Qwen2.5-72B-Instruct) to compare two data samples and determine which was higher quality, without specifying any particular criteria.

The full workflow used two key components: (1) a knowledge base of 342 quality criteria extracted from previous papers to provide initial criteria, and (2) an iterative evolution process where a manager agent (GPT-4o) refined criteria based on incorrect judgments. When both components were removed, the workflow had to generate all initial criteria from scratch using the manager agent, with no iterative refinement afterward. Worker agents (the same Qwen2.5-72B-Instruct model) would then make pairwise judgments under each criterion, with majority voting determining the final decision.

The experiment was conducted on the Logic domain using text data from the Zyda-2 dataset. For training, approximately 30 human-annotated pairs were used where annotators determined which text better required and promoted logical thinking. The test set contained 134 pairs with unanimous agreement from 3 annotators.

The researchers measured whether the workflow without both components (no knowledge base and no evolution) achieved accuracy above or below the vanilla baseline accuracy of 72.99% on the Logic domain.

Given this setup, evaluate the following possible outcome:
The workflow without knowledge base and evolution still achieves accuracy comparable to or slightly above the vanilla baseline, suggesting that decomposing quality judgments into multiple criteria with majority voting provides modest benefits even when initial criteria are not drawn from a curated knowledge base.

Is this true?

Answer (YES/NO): NO